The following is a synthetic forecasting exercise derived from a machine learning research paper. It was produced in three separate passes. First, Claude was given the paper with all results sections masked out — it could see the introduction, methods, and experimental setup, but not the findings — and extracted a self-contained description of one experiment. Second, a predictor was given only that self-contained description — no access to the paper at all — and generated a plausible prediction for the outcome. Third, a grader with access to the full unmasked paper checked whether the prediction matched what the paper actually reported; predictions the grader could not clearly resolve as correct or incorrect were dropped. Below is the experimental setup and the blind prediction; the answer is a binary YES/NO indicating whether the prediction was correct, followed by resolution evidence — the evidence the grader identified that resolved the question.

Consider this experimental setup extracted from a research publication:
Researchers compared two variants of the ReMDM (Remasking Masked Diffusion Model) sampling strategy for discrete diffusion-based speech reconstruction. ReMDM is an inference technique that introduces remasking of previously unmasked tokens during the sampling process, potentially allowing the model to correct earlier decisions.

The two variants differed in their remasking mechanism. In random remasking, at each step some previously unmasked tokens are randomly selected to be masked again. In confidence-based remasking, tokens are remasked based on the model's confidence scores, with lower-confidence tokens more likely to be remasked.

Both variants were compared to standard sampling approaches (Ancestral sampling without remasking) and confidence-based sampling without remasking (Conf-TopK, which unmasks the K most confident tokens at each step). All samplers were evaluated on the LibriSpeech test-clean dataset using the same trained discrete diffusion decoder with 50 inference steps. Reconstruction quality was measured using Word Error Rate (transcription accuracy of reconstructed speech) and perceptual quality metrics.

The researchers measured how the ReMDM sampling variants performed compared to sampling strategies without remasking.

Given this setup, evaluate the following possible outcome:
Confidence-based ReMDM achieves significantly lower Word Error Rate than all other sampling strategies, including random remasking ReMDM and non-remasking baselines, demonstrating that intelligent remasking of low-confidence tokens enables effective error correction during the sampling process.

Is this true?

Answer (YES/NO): NO